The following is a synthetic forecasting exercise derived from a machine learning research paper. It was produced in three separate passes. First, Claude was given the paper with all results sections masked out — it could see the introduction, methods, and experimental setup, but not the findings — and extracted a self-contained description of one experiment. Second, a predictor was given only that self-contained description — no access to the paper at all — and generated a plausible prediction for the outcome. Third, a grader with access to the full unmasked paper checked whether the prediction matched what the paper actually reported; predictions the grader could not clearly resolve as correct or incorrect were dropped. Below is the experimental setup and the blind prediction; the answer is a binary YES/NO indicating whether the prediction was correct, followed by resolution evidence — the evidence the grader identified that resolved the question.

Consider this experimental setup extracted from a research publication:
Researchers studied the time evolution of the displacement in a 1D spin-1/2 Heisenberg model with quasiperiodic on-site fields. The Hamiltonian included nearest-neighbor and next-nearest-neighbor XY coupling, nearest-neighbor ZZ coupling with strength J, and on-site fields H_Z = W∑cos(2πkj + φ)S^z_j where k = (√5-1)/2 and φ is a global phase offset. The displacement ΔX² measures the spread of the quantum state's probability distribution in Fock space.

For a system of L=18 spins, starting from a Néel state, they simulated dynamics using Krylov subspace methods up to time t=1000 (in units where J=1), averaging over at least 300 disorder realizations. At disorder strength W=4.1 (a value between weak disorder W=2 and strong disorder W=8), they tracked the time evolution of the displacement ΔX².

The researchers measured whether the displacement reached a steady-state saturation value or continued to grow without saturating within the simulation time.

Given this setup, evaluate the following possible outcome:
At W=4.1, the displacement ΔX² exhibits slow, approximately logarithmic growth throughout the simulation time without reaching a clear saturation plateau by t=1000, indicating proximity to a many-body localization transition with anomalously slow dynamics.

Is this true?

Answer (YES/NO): YES